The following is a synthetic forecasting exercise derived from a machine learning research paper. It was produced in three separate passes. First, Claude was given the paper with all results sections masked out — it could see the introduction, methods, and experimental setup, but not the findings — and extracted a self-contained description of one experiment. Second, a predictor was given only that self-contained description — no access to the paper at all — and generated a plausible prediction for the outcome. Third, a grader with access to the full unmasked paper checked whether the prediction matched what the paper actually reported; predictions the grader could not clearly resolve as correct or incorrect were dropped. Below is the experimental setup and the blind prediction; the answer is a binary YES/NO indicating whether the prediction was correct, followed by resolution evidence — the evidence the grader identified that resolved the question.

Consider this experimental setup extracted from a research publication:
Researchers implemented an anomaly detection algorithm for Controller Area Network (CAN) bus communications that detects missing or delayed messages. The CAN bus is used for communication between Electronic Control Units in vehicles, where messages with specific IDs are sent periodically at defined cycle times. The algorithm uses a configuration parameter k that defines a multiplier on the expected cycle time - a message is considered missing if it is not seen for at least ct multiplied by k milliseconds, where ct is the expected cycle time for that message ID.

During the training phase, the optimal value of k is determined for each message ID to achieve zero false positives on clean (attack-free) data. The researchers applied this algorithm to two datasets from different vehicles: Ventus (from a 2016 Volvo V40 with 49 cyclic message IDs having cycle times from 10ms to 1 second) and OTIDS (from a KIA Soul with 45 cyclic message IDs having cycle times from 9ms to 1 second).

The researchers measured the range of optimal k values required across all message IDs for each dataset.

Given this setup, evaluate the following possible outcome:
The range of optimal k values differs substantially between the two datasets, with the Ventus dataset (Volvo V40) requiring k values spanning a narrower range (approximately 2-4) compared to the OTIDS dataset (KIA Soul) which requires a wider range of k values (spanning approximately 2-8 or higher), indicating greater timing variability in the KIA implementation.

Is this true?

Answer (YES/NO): NO